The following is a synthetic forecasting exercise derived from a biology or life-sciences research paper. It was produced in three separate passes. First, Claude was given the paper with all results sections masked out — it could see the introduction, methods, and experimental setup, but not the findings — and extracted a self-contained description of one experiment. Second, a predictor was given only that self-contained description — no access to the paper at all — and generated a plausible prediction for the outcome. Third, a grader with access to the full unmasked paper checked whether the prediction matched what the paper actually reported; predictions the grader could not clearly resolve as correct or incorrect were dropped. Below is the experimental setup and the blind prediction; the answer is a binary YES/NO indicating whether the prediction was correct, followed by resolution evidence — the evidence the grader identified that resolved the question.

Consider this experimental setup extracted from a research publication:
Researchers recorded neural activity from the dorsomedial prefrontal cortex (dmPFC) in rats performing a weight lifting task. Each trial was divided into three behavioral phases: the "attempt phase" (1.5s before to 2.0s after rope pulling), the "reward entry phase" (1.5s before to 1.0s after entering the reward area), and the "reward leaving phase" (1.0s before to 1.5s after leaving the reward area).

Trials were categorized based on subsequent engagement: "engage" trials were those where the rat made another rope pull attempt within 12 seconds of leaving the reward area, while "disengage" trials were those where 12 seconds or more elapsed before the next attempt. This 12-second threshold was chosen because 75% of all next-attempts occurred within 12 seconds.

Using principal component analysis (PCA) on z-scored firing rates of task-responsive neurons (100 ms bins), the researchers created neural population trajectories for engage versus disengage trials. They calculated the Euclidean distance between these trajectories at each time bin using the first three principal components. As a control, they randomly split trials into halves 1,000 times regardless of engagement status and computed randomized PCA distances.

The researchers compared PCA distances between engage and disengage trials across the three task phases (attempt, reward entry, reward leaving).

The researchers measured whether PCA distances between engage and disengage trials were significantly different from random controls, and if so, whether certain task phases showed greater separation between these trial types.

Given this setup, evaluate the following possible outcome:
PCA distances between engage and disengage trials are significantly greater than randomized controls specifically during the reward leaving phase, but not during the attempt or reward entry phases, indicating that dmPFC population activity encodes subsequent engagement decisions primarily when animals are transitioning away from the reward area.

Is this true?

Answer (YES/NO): YES